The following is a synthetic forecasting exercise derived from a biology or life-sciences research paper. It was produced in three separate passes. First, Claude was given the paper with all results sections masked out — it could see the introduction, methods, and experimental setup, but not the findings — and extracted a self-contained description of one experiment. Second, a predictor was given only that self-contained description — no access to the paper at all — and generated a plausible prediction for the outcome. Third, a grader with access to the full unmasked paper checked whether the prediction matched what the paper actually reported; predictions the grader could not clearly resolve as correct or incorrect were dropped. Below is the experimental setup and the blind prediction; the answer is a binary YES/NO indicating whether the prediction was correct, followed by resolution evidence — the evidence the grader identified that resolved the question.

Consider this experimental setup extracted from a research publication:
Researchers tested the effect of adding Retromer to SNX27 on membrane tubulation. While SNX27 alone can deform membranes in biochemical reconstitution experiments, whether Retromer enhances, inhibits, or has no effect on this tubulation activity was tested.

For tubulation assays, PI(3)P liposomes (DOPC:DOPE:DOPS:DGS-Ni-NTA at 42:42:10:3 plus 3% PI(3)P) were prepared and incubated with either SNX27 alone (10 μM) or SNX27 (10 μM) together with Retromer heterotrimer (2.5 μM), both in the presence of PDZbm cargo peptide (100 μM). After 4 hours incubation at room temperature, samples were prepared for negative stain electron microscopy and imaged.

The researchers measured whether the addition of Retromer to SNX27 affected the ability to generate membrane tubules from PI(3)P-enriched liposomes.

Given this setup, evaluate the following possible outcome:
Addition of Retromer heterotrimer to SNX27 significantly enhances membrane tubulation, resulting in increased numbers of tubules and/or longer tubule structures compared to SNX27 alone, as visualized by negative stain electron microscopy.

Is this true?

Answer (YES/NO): NO